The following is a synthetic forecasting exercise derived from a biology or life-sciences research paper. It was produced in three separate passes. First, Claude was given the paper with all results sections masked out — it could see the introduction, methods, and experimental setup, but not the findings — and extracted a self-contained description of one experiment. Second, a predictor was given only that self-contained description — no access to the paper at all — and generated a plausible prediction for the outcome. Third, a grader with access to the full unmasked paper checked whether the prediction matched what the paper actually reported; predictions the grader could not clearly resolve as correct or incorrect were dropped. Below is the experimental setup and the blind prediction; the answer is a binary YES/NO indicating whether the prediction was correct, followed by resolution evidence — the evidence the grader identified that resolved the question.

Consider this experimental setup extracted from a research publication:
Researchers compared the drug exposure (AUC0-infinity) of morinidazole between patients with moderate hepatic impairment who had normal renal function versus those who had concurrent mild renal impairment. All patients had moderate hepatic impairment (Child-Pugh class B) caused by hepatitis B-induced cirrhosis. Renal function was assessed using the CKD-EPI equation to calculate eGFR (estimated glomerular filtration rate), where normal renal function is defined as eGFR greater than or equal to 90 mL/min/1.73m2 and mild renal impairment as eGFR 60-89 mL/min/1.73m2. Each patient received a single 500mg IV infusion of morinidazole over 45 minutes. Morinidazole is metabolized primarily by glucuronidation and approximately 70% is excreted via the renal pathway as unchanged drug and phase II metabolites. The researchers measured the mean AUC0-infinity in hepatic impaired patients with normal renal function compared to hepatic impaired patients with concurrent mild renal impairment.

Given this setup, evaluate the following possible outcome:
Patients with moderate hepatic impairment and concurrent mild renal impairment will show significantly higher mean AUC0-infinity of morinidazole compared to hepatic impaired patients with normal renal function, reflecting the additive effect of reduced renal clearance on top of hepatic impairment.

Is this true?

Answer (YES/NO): YES